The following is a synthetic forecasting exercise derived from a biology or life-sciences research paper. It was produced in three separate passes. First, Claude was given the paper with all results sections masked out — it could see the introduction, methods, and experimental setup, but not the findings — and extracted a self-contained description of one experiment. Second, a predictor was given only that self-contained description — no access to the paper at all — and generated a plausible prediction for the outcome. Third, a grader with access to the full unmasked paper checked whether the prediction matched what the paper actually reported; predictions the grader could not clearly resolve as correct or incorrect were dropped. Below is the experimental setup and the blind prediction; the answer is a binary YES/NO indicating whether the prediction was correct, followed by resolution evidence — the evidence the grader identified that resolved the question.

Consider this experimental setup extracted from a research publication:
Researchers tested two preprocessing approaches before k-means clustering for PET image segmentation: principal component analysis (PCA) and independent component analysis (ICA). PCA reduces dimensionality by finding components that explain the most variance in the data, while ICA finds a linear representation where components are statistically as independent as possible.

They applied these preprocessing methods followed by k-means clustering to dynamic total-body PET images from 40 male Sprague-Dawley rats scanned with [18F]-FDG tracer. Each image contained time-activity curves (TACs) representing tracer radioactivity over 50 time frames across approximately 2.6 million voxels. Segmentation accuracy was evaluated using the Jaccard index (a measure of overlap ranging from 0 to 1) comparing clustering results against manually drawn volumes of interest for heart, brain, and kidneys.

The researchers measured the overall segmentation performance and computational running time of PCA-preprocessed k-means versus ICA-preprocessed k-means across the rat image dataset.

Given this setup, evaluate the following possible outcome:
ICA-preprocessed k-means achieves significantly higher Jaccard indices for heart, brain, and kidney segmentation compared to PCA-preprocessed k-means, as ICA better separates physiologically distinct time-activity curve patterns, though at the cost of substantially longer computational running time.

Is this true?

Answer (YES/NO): NO